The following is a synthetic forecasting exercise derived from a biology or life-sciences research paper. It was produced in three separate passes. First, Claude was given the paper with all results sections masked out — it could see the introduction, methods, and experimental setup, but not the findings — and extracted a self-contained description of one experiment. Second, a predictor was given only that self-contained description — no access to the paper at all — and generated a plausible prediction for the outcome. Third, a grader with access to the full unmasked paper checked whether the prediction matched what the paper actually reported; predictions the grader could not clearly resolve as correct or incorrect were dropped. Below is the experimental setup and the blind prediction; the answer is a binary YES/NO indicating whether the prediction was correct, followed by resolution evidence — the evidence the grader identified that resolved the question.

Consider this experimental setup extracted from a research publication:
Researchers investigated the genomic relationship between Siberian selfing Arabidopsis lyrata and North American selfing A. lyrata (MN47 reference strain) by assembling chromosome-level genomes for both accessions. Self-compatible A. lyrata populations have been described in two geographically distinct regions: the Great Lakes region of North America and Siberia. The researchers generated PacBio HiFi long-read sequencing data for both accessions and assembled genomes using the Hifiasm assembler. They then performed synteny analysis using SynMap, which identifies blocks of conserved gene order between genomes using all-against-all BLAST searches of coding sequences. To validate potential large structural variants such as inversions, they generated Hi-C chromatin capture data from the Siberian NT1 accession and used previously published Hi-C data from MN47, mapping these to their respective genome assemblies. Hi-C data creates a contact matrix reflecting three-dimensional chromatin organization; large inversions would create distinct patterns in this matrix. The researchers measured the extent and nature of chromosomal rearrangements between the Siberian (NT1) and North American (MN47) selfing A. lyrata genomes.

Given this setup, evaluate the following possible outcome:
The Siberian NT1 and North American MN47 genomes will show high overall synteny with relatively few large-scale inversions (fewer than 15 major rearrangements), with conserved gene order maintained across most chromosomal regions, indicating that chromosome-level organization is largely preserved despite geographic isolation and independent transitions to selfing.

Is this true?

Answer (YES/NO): YES